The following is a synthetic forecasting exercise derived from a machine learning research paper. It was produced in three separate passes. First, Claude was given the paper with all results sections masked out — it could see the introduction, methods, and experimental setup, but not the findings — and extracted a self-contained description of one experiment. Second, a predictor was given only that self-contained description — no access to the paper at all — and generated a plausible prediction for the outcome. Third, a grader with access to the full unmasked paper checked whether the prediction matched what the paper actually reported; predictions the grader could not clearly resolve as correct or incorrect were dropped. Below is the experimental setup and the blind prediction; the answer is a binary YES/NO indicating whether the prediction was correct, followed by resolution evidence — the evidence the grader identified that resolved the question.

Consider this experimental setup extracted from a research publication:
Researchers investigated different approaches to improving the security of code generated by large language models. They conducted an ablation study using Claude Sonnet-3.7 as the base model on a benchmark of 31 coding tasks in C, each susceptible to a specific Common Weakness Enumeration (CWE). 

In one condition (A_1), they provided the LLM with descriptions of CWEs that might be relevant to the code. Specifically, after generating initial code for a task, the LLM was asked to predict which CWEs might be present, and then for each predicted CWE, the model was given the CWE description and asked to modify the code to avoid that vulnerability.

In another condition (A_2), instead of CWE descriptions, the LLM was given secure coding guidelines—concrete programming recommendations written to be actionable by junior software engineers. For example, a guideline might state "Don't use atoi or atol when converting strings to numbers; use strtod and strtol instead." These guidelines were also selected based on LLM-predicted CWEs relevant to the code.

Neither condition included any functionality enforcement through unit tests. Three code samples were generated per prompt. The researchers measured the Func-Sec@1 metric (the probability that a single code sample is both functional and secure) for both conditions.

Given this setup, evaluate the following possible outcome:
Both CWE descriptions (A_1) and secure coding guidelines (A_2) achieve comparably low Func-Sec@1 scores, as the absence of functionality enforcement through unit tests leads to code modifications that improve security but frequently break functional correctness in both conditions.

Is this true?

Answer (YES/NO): NO